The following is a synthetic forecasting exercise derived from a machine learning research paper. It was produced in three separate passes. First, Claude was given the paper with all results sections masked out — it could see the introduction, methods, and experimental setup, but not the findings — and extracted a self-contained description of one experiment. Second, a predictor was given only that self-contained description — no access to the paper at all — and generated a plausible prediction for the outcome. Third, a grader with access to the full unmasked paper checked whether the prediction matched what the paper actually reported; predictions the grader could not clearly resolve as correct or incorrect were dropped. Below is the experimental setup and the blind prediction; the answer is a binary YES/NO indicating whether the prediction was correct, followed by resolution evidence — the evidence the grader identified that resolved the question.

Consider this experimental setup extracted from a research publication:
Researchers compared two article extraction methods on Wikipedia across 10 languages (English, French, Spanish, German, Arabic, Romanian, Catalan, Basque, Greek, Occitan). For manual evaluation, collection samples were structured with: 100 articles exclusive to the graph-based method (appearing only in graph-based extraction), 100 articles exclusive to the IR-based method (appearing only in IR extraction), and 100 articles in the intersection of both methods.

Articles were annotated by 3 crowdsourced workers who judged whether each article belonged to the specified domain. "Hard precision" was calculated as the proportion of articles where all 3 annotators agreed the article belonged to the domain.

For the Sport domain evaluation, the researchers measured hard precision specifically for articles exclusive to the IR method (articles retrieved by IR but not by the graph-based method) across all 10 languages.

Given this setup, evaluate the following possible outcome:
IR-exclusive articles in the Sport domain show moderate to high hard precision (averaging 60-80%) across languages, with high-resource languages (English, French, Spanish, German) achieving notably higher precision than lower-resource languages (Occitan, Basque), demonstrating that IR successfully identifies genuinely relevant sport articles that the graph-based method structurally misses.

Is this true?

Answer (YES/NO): NO